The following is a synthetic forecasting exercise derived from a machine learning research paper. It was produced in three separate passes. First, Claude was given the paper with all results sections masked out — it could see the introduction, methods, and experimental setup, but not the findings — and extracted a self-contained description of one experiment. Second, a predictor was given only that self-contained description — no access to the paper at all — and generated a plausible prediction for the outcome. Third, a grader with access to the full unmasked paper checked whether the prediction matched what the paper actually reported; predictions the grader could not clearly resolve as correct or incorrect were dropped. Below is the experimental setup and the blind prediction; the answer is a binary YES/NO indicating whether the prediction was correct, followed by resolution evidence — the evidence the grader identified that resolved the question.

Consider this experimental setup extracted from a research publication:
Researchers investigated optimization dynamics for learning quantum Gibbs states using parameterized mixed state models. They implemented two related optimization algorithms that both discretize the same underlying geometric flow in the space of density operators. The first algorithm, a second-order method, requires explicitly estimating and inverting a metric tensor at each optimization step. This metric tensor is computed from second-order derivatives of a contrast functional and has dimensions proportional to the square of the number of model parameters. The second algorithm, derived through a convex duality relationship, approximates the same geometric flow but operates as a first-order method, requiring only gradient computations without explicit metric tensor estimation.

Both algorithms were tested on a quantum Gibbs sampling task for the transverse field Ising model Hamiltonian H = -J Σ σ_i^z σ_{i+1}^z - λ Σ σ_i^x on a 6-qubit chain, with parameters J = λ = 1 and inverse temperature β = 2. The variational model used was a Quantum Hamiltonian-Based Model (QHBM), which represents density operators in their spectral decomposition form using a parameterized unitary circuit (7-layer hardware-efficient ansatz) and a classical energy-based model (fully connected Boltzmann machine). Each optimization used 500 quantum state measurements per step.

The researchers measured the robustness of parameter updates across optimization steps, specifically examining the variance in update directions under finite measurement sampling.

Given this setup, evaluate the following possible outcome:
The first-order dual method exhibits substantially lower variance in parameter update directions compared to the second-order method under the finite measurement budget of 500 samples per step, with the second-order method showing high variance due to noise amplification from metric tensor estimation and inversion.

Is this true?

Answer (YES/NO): YES